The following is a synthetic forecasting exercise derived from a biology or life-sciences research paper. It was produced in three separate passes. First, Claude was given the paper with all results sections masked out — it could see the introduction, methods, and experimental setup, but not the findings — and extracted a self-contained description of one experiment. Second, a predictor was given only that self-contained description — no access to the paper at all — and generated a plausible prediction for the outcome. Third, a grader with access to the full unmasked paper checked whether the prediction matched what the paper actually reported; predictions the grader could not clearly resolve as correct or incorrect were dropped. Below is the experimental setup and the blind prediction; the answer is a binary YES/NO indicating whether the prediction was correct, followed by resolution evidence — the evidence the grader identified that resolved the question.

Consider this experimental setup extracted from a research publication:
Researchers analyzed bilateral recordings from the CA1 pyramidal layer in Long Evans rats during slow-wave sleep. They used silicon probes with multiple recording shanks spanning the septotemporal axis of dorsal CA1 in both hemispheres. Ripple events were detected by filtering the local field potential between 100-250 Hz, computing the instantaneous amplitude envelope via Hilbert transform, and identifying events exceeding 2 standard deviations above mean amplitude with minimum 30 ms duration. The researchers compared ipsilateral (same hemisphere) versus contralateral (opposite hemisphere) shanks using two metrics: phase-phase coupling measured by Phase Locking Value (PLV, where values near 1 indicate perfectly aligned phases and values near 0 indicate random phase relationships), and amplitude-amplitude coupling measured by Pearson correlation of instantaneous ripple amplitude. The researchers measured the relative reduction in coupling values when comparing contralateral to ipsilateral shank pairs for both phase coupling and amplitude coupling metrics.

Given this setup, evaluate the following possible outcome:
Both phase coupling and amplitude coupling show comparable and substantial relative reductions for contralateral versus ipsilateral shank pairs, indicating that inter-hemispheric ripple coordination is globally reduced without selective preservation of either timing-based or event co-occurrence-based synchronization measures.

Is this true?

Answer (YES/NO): NO